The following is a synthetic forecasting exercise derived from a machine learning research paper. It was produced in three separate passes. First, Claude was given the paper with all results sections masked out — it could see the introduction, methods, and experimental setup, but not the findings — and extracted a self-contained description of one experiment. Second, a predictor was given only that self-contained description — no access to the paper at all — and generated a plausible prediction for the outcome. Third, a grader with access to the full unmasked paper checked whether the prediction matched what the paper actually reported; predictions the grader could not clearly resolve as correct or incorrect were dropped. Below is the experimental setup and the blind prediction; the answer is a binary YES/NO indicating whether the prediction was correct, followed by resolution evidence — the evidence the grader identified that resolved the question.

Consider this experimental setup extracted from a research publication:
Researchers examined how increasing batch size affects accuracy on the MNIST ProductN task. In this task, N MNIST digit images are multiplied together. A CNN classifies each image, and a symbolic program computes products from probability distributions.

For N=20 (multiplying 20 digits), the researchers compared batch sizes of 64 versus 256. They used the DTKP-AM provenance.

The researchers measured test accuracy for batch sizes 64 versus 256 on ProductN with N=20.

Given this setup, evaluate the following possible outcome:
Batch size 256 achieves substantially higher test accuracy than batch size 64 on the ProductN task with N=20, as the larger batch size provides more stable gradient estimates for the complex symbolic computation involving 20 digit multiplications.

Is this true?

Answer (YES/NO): NO